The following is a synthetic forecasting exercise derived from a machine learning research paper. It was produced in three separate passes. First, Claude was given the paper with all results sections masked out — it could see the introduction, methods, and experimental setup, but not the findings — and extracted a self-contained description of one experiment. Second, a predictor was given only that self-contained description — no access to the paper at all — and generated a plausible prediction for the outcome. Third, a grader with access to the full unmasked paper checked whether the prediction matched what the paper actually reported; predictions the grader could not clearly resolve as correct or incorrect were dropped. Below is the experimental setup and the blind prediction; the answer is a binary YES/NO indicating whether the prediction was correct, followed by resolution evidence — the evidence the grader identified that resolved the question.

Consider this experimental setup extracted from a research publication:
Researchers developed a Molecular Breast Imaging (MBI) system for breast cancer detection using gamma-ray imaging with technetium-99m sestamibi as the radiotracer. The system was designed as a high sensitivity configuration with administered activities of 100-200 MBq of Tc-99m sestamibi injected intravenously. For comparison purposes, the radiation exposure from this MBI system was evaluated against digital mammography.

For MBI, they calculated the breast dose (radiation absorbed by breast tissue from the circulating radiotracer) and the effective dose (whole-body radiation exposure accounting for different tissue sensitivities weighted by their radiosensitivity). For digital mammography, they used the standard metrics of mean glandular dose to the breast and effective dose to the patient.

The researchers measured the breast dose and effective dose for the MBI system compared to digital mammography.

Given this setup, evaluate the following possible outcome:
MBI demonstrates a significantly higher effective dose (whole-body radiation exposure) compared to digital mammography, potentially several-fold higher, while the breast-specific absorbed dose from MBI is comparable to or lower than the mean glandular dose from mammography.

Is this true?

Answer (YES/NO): YES